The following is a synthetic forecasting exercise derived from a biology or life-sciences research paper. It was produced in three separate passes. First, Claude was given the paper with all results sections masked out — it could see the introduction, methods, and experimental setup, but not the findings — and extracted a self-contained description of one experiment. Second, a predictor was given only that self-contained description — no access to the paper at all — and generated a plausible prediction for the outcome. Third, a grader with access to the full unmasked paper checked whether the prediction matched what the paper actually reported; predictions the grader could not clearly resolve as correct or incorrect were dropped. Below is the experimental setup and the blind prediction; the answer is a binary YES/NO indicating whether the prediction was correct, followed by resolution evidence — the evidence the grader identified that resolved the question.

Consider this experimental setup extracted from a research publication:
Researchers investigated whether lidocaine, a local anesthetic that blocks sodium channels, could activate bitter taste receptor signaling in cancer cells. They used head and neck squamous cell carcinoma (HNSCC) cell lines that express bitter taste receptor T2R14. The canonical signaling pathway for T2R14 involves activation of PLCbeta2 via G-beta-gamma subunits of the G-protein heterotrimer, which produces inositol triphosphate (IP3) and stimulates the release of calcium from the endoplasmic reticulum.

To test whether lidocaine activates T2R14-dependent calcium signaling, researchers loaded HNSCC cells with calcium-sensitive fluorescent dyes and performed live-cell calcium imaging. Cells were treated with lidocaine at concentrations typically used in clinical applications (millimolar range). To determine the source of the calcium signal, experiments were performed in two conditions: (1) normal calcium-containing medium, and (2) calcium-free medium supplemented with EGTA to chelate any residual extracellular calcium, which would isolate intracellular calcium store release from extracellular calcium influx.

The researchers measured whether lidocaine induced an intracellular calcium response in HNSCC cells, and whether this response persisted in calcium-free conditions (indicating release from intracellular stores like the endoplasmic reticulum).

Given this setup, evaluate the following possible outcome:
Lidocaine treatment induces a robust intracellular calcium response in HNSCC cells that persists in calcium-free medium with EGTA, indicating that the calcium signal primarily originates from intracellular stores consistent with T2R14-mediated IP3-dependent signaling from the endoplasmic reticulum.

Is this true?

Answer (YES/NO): YES